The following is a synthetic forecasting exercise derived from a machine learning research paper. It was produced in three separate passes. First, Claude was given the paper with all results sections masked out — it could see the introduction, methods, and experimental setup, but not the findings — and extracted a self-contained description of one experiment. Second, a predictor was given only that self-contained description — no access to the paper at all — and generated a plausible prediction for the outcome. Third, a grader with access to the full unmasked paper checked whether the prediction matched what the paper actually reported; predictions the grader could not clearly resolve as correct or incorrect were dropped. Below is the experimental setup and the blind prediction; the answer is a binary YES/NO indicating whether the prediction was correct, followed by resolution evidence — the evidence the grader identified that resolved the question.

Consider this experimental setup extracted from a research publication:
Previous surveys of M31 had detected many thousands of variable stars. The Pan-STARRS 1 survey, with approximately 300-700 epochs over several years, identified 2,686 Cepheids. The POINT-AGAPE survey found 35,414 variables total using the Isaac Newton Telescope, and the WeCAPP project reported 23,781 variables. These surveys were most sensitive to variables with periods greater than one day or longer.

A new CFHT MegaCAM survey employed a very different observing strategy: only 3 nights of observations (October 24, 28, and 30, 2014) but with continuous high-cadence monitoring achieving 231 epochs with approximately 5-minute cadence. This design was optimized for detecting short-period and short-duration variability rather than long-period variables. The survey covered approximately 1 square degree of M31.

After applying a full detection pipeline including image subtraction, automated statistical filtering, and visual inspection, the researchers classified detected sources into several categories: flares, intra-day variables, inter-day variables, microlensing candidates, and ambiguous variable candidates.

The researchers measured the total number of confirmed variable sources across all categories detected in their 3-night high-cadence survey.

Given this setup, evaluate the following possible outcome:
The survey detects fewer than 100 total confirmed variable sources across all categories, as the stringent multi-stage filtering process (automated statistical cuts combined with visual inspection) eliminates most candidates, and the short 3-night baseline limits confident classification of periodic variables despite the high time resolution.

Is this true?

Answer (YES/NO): NO